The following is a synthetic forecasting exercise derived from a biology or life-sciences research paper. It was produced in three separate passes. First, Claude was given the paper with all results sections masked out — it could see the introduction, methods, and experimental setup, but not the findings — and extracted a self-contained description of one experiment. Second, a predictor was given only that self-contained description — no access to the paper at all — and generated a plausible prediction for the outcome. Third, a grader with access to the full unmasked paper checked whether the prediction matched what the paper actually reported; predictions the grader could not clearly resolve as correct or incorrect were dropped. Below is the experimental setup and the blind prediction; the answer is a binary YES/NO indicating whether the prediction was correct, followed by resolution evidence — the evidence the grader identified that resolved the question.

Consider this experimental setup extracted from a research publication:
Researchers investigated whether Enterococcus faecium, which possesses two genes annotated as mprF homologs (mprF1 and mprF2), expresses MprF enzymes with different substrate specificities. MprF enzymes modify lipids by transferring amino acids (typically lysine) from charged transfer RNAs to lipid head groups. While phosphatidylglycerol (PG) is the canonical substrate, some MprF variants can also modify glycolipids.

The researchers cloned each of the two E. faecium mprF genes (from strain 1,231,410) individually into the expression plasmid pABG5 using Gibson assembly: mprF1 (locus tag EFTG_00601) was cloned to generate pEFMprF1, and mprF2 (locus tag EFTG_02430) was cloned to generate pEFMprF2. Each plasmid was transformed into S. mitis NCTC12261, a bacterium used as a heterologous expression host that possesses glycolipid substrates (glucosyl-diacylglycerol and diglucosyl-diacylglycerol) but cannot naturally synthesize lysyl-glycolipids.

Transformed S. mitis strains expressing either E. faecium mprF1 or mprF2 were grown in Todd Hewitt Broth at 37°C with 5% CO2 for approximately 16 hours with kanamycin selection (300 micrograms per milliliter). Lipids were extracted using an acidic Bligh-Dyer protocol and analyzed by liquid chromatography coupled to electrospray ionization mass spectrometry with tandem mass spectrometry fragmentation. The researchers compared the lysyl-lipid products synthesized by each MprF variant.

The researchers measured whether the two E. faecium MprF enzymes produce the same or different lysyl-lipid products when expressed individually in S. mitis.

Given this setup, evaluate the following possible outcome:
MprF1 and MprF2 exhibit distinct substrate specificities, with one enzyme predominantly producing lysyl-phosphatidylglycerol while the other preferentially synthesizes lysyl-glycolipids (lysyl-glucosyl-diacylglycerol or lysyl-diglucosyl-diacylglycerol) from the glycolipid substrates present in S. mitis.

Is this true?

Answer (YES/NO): NO